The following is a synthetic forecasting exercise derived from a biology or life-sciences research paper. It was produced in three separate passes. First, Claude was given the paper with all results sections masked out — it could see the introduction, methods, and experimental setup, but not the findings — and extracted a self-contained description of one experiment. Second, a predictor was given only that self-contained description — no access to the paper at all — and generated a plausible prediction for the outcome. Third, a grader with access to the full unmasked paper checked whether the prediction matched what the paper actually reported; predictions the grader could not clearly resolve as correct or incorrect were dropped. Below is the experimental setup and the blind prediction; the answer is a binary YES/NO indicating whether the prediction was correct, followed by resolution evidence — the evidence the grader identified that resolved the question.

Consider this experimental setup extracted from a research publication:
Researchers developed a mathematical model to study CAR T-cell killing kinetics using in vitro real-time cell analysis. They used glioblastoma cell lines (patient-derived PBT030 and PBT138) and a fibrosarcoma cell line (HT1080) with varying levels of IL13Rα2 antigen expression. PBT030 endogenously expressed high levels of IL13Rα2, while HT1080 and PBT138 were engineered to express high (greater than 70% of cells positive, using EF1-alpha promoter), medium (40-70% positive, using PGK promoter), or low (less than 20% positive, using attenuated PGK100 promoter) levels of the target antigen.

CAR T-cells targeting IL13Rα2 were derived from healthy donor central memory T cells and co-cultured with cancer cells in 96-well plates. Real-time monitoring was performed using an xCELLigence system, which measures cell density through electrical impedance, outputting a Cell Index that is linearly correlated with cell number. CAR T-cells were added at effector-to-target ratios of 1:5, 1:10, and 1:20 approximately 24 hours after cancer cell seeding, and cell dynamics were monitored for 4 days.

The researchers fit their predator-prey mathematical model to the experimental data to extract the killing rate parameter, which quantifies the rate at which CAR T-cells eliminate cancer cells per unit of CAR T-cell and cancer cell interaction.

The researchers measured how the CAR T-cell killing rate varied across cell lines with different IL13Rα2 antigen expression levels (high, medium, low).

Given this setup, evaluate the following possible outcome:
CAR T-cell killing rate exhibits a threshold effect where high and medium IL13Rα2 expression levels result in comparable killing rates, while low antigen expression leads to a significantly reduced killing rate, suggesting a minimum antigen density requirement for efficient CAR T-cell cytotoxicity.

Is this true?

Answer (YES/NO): NO